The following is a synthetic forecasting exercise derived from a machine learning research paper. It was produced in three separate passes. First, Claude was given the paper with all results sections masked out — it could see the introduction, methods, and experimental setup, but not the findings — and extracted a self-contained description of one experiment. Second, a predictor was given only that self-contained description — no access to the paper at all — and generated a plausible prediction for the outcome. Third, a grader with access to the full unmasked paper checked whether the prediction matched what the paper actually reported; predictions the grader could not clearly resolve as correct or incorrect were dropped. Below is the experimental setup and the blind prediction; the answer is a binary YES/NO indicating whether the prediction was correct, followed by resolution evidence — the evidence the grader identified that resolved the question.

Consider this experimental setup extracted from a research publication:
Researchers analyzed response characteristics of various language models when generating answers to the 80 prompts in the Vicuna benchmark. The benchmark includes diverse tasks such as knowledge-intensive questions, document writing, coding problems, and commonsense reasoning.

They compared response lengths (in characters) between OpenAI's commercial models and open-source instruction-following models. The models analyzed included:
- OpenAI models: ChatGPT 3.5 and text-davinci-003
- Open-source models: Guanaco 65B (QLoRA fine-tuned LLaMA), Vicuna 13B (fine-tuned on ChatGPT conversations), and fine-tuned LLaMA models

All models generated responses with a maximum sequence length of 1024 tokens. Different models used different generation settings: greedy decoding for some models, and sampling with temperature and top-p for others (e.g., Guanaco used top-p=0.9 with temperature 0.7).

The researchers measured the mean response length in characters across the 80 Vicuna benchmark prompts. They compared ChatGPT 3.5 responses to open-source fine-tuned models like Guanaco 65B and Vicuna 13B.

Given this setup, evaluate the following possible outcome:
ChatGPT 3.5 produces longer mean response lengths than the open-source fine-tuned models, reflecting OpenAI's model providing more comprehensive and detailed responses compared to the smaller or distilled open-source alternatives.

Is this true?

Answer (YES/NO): NO